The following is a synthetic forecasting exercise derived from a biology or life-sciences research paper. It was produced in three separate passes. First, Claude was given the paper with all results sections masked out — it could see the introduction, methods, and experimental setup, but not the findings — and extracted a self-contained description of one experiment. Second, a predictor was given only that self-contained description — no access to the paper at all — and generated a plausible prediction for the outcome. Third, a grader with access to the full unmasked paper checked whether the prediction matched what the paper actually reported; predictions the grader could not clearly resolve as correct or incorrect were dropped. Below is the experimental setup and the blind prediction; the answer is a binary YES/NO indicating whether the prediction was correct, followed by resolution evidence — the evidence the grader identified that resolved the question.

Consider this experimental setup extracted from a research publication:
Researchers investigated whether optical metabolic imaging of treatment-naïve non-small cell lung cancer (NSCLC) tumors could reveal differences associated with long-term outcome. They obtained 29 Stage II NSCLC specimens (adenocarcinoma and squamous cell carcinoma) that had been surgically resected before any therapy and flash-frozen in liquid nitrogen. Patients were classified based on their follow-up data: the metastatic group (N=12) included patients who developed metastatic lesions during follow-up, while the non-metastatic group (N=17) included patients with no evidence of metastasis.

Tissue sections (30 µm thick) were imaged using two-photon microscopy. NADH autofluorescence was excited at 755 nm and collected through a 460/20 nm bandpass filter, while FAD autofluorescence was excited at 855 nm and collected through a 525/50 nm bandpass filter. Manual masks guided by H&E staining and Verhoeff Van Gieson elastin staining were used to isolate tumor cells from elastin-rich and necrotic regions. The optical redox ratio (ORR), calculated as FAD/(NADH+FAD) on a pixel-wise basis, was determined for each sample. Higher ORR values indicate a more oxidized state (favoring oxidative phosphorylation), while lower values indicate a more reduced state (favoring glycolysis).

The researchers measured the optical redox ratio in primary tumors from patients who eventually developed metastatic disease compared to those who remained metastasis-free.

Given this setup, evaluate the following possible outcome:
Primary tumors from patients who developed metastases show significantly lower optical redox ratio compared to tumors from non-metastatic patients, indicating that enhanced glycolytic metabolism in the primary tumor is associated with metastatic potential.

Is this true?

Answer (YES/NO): NO